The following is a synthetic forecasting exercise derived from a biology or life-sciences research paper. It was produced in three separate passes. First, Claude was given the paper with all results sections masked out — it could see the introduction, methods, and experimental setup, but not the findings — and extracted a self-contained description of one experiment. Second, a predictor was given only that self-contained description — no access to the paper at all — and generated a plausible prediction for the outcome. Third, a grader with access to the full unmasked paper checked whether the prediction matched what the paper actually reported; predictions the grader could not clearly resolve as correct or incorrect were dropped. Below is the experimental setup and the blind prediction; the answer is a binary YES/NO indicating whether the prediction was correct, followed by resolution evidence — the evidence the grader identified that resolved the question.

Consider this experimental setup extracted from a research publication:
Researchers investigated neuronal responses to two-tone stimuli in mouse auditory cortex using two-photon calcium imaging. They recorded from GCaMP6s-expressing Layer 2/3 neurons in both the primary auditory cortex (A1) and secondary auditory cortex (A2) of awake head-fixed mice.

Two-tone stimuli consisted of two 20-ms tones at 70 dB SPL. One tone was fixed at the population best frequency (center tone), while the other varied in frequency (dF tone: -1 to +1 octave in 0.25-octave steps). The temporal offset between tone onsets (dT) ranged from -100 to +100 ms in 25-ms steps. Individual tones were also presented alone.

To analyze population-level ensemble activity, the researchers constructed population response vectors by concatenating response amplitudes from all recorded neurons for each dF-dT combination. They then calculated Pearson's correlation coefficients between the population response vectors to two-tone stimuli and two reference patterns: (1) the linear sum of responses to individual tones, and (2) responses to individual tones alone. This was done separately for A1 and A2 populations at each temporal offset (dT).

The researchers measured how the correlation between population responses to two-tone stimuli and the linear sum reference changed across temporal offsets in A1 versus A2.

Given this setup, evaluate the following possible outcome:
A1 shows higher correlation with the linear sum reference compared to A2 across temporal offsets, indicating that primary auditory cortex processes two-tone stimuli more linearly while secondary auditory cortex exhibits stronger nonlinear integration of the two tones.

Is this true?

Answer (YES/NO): NO